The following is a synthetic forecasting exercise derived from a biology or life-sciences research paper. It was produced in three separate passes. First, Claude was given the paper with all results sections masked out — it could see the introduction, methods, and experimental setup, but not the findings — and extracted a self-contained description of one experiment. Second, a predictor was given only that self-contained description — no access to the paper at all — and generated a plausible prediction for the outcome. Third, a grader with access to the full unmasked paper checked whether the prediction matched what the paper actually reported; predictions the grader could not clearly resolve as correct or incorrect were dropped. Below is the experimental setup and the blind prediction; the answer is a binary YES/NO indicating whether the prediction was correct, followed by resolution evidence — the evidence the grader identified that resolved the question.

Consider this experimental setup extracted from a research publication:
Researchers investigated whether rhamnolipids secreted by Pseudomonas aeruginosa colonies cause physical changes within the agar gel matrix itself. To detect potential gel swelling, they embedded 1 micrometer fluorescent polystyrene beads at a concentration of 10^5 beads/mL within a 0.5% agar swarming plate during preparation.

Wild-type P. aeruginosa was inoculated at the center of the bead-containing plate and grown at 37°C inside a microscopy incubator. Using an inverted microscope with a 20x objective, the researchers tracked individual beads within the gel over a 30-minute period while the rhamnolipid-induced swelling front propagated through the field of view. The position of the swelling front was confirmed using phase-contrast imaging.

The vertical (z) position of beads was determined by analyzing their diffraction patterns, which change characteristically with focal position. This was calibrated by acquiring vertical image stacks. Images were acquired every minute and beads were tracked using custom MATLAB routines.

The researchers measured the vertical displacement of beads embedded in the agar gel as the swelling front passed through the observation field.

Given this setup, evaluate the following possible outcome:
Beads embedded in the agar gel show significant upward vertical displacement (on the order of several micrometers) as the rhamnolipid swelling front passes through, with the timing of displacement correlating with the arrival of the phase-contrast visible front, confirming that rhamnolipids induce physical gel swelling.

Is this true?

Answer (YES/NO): YES